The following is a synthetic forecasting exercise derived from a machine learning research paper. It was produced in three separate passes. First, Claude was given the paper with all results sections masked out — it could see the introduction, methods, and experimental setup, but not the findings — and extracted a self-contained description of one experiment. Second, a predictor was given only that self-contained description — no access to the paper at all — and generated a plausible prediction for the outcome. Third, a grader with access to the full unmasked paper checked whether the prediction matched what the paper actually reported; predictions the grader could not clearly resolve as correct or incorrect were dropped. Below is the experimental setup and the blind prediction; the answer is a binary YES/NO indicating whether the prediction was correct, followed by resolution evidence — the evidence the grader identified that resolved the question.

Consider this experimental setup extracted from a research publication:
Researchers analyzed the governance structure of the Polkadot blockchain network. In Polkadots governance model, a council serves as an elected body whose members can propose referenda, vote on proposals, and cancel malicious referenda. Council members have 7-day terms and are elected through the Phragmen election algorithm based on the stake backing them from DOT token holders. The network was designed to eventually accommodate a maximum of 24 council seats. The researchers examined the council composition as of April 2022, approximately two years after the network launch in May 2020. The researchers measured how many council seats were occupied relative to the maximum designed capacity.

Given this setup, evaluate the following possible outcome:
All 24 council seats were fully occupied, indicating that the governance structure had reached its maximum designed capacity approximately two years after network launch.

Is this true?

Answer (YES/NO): NO